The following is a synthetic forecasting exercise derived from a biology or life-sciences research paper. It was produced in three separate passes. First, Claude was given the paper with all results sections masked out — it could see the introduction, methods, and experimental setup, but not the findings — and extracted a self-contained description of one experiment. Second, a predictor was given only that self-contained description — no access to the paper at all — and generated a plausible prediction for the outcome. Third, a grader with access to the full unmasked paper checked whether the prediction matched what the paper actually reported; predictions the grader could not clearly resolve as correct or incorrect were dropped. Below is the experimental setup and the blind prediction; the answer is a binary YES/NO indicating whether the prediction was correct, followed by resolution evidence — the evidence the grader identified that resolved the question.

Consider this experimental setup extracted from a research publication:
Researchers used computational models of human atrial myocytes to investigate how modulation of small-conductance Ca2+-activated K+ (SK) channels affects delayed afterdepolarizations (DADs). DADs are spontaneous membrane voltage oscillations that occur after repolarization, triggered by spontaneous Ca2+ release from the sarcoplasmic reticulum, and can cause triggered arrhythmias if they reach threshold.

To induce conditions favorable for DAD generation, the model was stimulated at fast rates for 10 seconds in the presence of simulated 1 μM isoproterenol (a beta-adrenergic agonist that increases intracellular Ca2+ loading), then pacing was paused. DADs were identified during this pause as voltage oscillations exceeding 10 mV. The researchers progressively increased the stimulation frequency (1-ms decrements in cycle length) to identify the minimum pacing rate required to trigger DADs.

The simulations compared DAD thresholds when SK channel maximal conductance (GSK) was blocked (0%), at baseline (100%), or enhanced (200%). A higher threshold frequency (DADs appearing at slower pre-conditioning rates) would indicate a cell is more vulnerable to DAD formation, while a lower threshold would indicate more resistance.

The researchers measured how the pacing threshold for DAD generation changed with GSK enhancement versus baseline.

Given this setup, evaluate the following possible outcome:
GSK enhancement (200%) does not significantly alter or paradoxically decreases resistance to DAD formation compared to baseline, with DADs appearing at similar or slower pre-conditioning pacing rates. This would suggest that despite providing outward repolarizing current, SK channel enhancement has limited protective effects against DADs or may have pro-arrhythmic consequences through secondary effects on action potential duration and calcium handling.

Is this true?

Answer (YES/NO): NO